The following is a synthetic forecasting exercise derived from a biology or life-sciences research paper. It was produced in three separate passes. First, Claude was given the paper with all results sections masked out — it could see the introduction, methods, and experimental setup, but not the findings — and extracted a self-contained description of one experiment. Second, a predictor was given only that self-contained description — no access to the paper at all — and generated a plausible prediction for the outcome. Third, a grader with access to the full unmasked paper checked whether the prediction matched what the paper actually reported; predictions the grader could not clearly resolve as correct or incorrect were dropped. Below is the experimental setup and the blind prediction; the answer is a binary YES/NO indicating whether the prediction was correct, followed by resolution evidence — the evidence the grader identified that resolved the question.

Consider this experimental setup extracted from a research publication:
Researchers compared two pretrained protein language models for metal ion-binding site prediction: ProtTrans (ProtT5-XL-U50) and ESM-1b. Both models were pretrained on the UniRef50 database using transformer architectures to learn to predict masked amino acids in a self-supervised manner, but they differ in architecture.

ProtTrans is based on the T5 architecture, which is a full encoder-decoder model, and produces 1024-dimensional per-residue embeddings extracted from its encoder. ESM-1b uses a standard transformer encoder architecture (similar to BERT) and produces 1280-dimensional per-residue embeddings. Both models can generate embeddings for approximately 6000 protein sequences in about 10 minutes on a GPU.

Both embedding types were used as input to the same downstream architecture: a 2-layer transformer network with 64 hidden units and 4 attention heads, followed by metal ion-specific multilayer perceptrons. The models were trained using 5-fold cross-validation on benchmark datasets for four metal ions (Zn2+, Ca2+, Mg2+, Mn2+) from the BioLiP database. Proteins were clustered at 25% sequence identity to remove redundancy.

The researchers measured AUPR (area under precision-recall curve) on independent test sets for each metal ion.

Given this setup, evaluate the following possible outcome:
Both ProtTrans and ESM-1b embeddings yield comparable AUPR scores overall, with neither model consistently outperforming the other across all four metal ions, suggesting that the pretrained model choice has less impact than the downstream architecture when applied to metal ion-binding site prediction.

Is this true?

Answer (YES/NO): NO